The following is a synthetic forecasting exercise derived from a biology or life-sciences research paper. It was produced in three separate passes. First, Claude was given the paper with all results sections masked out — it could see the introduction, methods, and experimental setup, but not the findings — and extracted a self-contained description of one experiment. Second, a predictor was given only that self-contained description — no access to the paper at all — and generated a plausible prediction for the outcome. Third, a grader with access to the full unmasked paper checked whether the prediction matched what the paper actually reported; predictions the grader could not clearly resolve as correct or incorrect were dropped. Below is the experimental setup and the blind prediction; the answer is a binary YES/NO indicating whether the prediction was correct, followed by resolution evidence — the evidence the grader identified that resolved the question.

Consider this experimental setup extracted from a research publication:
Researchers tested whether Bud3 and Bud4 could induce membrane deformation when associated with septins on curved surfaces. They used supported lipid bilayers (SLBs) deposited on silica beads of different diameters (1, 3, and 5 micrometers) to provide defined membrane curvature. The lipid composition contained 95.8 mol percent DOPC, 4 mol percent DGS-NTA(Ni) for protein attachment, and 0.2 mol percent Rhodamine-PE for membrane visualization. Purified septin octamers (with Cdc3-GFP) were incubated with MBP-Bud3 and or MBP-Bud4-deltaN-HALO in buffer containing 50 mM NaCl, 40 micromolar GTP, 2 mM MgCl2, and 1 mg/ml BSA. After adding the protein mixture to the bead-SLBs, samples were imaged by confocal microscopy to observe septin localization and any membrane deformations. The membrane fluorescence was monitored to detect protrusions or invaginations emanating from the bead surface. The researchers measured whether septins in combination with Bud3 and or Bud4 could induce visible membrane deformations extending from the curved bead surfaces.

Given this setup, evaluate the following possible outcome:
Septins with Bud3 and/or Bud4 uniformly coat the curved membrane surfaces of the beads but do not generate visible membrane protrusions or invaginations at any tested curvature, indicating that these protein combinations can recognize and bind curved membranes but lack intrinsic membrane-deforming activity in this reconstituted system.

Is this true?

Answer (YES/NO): NO